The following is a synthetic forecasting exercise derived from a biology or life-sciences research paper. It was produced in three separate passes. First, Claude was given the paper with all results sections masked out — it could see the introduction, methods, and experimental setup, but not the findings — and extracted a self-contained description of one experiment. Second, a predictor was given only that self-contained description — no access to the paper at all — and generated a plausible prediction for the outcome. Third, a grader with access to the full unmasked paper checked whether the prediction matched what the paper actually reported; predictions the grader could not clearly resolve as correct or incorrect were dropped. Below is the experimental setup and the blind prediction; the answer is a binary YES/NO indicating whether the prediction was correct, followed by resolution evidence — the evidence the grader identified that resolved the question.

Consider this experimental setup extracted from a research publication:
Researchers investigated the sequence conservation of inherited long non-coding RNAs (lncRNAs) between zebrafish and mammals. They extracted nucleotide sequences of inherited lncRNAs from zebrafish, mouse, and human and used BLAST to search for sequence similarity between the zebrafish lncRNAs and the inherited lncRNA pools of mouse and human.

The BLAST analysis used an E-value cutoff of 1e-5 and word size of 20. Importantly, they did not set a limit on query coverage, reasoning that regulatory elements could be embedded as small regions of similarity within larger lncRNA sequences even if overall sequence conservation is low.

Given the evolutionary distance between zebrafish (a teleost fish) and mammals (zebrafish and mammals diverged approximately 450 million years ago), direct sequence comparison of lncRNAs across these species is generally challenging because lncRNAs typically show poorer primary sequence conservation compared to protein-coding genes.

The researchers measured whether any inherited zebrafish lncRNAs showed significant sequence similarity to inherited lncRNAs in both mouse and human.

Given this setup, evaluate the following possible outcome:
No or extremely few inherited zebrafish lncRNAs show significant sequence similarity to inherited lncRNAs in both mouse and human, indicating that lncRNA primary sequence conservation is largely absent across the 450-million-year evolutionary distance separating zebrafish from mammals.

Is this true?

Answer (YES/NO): YES